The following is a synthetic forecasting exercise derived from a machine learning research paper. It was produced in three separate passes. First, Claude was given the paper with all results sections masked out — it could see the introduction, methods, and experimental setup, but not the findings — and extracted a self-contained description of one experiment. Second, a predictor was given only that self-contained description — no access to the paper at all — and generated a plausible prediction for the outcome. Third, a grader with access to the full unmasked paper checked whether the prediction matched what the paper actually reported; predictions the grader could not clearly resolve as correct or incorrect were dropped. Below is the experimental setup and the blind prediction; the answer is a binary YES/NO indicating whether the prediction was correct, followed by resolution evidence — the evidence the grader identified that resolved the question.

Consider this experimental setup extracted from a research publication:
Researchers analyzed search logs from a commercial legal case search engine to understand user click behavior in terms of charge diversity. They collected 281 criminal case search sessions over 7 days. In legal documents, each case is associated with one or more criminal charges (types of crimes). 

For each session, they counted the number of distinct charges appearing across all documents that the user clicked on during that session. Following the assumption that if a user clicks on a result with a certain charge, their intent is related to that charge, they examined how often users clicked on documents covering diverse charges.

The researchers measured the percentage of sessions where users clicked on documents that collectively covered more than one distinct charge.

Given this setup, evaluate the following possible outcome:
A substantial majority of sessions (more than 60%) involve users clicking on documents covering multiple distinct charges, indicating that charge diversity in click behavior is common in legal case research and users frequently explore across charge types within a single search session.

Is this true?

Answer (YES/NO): YES